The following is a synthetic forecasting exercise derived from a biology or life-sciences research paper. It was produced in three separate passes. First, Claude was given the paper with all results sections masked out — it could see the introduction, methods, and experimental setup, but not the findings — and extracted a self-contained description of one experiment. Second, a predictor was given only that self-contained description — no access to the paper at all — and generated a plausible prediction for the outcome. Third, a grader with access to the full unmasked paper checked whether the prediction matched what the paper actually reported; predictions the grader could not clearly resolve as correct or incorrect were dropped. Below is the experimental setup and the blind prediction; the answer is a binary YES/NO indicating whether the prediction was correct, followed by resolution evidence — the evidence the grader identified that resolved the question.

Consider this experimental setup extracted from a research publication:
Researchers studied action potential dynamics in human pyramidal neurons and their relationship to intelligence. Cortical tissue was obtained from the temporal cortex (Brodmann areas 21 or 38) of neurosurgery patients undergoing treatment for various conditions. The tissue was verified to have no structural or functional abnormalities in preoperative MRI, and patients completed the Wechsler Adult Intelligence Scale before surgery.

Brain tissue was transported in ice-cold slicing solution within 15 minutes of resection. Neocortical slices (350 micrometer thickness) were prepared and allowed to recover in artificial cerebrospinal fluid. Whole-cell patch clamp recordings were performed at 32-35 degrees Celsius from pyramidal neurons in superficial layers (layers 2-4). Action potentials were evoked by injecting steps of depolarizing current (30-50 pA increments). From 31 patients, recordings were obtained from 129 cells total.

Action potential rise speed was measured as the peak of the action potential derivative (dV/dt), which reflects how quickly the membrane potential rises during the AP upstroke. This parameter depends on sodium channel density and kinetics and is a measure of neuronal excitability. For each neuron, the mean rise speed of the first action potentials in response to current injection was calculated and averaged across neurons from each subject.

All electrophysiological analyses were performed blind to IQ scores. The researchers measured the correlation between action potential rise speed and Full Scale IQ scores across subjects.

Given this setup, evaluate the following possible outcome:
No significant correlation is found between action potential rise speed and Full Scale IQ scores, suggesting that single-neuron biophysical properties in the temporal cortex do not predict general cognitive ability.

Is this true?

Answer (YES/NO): NO